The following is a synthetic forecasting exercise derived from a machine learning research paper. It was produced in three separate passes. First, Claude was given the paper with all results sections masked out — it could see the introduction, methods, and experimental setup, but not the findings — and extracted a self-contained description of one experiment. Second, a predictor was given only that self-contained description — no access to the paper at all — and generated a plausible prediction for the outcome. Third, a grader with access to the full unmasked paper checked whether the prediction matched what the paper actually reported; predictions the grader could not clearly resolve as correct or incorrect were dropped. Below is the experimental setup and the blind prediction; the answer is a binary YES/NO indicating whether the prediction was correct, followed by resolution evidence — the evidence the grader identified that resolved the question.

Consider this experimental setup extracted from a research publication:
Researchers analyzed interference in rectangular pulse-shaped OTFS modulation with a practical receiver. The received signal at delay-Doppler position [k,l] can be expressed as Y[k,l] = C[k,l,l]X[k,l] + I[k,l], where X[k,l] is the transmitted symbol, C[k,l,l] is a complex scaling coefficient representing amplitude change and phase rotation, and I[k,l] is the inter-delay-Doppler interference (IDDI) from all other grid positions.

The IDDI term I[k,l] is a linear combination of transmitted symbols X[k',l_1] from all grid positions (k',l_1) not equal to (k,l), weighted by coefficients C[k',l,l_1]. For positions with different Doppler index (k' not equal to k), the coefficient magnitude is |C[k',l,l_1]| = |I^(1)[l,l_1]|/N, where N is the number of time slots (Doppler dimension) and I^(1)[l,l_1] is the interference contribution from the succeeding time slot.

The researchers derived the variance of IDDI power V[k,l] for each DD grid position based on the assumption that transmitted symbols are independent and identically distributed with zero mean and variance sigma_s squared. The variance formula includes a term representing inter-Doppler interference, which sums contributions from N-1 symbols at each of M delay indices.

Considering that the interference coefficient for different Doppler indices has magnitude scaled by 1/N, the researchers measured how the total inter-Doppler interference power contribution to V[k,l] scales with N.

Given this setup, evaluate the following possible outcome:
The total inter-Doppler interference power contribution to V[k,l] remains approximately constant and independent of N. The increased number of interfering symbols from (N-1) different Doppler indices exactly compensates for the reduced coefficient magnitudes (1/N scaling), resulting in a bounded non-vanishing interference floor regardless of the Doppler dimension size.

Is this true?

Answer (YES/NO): NO